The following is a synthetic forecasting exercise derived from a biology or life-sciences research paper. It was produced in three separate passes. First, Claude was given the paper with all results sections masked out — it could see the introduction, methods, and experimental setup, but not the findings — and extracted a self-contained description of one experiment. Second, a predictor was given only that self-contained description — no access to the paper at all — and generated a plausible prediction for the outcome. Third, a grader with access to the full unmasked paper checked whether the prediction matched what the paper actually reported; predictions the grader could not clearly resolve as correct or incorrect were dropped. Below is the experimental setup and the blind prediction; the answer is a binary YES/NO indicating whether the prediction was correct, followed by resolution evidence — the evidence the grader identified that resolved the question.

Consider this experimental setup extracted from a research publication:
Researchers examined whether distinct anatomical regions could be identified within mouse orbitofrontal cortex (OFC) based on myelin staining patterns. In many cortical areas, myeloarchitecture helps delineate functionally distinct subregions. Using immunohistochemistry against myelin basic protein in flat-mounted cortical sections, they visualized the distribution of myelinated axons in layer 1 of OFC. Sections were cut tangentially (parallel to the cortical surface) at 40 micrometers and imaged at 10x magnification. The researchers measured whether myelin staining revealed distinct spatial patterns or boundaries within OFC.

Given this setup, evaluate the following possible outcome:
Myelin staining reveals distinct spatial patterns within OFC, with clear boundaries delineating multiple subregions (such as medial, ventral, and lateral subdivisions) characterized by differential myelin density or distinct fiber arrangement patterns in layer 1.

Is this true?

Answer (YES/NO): NO